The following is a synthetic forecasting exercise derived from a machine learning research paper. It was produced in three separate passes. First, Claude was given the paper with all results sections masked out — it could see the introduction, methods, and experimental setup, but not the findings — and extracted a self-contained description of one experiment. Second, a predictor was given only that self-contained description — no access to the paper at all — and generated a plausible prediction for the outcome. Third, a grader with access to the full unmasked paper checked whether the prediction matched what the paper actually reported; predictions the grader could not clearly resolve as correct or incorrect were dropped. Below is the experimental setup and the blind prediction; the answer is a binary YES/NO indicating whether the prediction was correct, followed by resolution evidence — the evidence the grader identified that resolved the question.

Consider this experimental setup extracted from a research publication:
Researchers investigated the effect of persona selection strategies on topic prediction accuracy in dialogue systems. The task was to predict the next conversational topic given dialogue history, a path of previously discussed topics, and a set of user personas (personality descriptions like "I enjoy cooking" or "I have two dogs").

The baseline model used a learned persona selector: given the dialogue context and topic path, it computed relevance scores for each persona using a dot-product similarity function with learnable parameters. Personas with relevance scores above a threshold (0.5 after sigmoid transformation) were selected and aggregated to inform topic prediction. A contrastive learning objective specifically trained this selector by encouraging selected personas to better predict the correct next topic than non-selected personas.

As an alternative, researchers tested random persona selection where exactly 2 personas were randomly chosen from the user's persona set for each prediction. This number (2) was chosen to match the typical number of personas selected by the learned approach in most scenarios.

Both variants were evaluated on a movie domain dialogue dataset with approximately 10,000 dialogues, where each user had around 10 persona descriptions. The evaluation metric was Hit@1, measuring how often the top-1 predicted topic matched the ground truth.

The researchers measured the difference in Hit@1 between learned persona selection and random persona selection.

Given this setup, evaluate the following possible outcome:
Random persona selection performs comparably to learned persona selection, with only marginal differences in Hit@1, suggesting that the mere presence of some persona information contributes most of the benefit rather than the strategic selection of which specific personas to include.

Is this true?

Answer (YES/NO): NO